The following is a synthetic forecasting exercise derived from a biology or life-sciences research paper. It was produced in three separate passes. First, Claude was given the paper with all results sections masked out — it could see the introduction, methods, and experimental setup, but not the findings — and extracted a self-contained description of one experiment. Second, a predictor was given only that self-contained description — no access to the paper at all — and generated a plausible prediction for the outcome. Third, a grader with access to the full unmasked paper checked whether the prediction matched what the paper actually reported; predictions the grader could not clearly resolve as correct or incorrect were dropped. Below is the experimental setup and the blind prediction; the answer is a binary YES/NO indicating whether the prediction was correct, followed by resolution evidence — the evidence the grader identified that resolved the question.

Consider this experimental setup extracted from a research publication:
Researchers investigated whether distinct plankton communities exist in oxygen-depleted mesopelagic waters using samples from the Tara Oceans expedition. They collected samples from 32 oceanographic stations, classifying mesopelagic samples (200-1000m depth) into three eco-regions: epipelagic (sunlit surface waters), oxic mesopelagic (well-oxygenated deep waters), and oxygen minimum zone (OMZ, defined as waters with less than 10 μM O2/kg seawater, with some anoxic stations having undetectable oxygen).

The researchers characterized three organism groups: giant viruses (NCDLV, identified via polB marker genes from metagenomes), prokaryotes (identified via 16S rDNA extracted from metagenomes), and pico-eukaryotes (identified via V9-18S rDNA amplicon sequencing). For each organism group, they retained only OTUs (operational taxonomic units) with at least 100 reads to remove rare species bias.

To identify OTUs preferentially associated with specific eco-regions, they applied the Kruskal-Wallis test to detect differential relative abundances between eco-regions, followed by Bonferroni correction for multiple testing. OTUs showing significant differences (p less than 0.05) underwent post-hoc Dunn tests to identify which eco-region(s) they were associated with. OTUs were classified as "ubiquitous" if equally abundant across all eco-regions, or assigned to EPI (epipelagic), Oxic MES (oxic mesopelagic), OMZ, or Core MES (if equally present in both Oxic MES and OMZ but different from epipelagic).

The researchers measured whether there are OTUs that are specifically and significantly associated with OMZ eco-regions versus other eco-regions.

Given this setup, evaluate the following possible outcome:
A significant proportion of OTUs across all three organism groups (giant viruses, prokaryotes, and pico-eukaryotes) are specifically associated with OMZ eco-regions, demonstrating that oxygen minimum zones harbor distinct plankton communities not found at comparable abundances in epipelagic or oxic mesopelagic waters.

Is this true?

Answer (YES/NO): NO